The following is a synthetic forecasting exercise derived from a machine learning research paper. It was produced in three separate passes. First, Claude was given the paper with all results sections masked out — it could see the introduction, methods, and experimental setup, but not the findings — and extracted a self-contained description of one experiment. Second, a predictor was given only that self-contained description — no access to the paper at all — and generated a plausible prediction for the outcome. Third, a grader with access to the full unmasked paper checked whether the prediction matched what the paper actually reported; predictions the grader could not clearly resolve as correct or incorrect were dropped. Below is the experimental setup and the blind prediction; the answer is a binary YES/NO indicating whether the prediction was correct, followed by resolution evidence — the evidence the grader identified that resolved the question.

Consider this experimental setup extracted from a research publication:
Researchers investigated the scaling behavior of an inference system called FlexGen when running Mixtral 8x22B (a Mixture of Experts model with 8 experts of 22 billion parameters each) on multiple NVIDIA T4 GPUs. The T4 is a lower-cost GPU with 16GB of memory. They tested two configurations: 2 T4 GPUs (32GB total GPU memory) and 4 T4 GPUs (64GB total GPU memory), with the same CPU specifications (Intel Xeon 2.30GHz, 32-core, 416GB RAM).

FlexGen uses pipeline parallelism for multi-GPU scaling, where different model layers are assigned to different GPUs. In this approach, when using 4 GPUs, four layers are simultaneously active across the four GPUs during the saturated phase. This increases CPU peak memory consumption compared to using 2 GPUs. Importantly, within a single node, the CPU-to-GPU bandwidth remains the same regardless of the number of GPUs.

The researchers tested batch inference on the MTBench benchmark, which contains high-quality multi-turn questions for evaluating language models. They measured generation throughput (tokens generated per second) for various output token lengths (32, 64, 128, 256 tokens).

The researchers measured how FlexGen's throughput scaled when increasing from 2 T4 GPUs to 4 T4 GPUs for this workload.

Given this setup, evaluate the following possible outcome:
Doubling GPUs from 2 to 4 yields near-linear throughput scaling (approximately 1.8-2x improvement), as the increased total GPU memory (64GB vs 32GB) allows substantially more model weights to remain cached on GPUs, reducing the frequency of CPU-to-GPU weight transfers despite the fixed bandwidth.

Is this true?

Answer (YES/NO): NO